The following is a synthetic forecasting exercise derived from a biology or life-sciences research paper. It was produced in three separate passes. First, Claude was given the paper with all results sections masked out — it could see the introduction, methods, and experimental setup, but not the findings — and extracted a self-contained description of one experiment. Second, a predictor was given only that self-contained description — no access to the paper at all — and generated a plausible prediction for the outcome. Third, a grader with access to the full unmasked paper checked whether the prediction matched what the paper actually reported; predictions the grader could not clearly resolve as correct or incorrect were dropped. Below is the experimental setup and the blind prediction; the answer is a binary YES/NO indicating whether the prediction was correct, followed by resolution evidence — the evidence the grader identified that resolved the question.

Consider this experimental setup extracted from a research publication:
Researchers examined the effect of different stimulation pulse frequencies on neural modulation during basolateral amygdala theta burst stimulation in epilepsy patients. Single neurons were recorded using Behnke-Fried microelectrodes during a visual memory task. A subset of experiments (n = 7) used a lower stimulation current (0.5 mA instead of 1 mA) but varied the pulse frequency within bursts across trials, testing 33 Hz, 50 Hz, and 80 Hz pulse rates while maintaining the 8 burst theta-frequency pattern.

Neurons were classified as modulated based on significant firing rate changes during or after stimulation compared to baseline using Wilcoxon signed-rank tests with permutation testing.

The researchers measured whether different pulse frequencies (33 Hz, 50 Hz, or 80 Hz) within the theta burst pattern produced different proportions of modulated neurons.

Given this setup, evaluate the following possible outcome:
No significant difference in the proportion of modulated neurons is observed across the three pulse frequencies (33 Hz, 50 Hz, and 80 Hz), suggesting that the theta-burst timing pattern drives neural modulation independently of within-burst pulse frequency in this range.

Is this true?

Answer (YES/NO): YES